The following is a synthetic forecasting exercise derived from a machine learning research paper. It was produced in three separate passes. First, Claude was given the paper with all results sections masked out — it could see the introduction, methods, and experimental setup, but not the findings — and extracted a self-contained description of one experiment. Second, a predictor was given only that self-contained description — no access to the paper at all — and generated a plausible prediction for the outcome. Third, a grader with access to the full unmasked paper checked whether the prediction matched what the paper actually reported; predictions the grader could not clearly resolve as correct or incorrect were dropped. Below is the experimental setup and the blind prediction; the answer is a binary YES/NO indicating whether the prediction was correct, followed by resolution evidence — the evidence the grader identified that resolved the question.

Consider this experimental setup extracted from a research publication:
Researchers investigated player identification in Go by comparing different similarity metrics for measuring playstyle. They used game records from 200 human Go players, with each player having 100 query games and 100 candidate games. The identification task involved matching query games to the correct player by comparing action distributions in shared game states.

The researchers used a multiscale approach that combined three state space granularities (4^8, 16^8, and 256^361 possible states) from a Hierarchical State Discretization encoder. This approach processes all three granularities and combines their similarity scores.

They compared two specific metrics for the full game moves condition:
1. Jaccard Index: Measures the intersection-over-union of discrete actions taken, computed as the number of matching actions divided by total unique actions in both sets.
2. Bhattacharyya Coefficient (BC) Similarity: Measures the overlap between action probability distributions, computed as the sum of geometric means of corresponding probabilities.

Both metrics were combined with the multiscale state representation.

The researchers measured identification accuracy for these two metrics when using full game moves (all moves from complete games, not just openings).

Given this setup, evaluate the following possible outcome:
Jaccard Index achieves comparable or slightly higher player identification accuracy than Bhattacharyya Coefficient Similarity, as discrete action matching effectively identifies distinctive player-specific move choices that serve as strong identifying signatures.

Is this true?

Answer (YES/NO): NO